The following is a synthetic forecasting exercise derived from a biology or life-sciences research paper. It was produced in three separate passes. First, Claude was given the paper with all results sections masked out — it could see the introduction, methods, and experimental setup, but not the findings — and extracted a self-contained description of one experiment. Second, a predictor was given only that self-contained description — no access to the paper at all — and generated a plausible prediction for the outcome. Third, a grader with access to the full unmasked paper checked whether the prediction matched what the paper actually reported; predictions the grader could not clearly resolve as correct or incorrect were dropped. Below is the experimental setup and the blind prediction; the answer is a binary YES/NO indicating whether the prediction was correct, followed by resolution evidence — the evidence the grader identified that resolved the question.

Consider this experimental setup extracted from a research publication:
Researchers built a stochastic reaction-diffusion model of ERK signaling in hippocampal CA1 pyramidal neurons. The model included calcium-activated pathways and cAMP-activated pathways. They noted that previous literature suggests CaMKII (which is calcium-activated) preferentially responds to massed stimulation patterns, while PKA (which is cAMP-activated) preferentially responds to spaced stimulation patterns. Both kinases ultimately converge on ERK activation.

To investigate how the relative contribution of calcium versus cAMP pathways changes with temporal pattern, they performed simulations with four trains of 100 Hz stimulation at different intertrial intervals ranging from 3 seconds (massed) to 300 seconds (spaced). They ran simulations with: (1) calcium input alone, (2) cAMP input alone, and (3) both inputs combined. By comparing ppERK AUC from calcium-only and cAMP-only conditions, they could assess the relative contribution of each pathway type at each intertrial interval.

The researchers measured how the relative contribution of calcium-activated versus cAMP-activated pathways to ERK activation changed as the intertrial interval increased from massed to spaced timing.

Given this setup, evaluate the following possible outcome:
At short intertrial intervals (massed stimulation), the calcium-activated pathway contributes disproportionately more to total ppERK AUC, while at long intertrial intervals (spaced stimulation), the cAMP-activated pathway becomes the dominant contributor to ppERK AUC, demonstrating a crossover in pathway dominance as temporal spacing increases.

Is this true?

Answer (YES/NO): NO